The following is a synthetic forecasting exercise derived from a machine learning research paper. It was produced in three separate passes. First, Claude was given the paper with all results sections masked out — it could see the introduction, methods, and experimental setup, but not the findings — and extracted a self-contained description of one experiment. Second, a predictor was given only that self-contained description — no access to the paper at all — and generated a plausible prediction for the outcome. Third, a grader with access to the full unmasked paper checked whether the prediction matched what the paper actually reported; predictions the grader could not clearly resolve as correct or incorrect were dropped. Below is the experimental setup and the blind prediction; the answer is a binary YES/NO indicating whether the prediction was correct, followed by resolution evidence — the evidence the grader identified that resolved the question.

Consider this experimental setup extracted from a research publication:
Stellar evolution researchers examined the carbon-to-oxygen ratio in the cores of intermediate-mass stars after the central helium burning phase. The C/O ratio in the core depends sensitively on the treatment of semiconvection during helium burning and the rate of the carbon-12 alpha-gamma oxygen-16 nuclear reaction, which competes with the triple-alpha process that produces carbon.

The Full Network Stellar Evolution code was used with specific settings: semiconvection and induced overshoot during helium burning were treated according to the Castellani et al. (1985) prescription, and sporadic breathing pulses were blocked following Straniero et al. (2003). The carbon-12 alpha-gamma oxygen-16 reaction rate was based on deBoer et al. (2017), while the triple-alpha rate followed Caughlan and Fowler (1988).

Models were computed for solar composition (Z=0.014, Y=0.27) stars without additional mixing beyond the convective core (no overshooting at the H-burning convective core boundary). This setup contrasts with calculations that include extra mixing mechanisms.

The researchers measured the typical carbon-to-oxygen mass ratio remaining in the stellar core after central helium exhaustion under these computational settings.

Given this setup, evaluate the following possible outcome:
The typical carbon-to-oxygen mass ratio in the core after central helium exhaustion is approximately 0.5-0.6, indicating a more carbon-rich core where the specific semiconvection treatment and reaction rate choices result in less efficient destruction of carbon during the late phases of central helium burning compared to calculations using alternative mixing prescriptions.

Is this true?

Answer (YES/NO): NO